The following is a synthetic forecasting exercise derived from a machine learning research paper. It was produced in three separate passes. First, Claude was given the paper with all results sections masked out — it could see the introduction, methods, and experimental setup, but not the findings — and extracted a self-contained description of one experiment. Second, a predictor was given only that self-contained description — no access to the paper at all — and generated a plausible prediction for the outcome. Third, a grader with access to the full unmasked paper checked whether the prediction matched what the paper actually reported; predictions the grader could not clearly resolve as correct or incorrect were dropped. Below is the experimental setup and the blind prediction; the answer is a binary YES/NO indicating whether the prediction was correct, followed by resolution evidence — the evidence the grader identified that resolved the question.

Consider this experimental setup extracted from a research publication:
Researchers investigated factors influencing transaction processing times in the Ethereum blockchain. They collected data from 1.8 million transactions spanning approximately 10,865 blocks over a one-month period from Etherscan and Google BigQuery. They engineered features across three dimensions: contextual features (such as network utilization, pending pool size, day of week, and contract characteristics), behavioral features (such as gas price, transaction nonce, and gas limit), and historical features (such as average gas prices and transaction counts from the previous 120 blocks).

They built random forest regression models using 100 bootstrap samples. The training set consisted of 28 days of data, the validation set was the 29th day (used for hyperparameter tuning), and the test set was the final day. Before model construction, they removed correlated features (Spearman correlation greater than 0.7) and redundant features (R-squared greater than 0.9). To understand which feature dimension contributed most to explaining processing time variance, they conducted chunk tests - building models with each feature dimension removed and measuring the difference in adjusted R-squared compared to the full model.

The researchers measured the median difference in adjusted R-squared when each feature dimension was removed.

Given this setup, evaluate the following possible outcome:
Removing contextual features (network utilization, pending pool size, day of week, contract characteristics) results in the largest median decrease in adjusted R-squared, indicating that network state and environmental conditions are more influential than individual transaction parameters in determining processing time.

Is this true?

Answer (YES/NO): NO